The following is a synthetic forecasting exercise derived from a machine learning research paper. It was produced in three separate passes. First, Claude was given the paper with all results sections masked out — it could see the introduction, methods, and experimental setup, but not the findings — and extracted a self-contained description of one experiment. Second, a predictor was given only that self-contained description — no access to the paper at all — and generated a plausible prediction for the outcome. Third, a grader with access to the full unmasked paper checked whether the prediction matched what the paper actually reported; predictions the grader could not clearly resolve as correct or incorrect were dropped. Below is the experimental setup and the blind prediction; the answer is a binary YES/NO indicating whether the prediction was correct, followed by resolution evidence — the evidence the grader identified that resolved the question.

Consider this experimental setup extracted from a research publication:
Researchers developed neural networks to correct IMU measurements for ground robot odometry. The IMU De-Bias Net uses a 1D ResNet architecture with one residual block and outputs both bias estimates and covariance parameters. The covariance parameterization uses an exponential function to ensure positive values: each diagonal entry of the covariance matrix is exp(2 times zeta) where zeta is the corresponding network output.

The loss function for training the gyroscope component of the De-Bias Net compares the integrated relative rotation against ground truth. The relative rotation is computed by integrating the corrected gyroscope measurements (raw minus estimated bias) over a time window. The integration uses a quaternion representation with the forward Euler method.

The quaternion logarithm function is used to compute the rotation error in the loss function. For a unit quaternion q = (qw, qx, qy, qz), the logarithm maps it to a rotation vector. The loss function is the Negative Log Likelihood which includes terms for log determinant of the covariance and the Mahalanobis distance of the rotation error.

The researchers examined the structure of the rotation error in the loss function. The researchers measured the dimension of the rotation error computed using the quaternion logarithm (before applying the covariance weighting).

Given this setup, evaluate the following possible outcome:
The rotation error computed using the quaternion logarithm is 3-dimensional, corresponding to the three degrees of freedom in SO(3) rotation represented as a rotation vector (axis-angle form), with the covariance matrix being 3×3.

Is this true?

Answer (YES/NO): YES